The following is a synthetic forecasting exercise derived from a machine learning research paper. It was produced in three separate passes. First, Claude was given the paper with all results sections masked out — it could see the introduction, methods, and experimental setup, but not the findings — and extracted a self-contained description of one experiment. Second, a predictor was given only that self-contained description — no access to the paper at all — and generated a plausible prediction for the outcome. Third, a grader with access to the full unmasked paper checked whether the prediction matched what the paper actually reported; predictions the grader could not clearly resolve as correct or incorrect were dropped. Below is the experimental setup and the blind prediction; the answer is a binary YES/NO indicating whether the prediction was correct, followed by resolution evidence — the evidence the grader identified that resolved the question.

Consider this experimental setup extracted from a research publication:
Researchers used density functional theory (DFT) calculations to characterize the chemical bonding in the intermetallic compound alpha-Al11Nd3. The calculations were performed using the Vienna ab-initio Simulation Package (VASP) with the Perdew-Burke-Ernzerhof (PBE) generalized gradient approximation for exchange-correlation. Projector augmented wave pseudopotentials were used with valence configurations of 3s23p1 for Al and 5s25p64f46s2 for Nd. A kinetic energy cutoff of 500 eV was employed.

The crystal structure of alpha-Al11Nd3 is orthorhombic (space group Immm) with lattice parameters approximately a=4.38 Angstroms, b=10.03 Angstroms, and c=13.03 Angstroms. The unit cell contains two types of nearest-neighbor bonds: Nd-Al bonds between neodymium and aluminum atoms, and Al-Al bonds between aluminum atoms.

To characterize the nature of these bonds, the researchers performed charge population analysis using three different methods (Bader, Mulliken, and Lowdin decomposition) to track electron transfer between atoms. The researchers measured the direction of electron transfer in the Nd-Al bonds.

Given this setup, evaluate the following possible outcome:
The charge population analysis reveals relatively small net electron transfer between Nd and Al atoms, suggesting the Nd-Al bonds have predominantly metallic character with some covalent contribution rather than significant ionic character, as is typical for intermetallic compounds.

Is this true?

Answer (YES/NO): NO